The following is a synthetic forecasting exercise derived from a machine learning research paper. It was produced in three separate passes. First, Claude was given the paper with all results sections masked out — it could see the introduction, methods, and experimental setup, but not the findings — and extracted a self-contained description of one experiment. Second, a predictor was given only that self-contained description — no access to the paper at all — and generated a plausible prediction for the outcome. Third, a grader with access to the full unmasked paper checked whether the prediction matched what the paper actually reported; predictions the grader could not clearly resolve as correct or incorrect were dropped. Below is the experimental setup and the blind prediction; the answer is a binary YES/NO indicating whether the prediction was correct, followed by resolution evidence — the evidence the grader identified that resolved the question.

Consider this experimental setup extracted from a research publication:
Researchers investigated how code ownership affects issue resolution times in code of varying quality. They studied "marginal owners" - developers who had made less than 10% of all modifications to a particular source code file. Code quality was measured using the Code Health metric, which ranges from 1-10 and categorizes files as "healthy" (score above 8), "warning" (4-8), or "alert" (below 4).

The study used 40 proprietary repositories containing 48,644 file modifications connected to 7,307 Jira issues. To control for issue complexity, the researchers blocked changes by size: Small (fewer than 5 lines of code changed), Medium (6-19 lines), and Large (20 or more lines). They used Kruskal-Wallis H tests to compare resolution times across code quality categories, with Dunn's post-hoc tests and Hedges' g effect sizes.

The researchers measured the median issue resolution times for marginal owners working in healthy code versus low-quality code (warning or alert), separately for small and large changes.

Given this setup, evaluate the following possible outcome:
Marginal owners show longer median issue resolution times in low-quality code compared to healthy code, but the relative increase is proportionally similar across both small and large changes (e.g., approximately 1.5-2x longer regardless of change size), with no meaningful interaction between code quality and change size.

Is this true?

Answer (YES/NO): NO